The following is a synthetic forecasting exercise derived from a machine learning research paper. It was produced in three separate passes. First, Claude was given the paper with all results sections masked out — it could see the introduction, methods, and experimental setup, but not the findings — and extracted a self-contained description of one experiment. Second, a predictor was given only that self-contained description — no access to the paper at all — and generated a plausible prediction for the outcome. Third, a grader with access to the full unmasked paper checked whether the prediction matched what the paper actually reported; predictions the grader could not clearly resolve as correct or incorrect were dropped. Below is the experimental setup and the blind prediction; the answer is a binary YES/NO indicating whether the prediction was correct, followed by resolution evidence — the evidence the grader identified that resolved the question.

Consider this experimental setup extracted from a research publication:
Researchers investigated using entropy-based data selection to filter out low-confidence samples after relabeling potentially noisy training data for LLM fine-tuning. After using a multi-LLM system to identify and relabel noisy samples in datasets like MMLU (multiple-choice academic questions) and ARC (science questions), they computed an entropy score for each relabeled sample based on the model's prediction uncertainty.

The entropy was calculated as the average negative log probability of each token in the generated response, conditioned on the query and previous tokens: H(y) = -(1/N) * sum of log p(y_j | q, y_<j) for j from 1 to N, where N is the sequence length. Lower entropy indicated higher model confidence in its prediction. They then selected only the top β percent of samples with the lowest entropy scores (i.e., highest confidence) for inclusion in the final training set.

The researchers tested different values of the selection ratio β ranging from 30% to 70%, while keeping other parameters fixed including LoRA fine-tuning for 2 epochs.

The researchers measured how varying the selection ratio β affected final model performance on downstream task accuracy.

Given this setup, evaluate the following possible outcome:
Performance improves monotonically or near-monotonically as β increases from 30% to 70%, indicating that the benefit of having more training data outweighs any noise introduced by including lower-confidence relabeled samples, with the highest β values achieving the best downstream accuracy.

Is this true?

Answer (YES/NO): NO